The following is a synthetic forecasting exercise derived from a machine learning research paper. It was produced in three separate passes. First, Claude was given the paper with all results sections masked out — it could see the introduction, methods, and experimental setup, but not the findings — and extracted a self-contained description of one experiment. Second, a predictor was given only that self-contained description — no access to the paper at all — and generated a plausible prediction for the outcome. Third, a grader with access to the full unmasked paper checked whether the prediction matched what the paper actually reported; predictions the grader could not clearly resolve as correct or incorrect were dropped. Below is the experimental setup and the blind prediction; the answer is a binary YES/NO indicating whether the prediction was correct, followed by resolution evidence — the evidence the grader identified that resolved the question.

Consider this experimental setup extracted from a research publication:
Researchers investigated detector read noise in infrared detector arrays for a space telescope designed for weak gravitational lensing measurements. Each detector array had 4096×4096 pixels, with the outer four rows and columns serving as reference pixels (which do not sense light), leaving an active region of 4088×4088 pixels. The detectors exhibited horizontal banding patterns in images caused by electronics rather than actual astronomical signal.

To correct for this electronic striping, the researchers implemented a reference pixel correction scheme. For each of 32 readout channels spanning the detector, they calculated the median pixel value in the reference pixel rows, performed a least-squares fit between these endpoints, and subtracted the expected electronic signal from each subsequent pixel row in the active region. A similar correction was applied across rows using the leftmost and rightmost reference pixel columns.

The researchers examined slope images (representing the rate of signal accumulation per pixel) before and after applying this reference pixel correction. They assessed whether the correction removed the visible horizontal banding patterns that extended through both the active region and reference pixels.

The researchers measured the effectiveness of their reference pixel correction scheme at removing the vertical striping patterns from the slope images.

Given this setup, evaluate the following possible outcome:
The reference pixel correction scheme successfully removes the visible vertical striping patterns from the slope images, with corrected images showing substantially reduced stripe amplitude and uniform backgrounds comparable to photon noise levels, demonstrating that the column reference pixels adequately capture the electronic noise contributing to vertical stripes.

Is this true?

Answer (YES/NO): NO